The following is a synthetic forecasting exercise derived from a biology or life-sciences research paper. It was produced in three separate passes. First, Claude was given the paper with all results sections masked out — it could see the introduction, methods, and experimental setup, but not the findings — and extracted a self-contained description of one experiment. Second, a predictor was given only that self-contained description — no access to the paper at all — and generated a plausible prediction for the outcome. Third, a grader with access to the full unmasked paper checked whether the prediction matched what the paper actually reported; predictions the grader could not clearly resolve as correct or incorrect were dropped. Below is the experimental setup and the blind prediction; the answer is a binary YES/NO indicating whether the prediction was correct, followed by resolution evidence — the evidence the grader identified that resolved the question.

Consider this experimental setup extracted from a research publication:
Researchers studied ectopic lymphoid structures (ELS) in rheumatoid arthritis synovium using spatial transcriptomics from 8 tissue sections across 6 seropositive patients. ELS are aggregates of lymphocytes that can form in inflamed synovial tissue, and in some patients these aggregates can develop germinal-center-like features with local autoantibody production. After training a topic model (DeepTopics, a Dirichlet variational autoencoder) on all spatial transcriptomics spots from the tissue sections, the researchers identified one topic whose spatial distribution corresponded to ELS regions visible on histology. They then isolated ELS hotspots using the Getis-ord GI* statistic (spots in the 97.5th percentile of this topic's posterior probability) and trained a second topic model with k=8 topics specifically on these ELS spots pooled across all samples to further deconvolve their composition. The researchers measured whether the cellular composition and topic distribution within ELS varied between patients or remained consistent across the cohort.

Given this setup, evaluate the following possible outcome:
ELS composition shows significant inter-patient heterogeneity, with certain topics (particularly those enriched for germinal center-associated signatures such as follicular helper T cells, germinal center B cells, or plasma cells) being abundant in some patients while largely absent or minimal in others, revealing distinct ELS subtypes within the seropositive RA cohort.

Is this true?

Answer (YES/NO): YES